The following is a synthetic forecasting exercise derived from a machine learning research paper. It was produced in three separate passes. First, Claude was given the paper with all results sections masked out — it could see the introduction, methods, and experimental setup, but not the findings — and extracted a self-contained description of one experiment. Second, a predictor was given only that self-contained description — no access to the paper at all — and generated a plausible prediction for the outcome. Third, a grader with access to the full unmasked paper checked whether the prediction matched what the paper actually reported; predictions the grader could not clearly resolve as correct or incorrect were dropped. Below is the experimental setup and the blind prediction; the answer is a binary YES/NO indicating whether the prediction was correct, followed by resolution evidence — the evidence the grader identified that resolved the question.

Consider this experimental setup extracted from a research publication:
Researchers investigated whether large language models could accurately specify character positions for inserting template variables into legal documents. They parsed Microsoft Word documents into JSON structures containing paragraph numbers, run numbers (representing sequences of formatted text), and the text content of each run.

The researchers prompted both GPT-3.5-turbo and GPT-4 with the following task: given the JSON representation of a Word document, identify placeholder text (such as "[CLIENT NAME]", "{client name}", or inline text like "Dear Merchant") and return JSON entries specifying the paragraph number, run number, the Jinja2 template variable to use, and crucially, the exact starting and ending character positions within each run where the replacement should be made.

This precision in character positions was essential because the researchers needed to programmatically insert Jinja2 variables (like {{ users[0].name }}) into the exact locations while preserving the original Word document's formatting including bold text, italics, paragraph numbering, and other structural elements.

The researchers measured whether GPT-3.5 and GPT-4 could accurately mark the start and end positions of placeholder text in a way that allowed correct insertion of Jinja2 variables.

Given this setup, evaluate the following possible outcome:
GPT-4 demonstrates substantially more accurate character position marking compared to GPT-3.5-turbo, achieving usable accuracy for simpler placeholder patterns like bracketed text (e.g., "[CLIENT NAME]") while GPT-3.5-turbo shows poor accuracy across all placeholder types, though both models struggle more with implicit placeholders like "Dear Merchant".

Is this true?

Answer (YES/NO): NO